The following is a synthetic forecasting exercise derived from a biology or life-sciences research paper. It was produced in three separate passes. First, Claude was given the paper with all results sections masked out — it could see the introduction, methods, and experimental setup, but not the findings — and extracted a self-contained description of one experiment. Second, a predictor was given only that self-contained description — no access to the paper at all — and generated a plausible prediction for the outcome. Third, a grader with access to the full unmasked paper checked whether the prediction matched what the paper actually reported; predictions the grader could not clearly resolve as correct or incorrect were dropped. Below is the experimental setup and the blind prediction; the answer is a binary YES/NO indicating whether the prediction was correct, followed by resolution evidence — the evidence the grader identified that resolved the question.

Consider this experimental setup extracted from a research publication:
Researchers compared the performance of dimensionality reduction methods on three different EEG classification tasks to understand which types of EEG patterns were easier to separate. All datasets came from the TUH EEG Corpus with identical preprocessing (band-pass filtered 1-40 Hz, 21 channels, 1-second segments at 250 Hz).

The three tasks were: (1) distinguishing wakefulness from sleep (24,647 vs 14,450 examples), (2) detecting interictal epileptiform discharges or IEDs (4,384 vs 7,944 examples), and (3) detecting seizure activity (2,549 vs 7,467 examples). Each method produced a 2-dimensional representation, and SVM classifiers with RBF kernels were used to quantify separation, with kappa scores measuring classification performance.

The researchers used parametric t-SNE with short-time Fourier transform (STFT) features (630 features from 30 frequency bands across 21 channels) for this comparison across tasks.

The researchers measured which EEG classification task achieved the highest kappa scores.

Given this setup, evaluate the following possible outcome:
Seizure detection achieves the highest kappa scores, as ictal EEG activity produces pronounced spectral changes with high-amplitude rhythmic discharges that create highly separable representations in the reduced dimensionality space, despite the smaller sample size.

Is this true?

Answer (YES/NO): NO